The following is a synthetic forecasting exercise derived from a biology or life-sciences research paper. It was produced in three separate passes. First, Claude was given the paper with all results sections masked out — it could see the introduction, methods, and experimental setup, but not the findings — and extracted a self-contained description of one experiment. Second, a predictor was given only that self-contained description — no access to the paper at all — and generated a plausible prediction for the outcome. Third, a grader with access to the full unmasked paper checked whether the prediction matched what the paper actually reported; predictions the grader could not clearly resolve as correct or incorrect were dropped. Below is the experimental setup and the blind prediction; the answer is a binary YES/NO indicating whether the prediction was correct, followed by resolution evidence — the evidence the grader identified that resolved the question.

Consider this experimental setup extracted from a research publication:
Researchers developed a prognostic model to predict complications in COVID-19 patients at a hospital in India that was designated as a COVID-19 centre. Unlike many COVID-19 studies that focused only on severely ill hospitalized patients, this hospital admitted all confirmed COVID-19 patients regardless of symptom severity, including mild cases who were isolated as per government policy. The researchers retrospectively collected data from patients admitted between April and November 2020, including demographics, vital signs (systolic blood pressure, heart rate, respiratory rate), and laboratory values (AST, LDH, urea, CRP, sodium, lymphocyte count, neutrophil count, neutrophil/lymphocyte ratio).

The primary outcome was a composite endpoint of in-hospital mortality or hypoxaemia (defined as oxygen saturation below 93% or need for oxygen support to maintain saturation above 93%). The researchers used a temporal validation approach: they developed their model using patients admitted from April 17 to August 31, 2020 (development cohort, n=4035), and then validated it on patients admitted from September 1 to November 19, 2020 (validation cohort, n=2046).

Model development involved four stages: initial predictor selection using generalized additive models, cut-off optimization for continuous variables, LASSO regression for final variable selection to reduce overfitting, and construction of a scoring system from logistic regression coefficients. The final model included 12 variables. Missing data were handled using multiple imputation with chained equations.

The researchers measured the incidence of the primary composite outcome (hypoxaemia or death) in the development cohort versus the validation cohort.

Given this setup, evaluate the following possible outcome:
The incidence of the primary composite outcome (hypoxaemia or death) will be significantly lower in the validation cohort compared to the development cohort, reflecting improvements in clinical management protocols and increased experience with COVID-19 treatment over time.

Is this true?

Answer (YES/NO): NO